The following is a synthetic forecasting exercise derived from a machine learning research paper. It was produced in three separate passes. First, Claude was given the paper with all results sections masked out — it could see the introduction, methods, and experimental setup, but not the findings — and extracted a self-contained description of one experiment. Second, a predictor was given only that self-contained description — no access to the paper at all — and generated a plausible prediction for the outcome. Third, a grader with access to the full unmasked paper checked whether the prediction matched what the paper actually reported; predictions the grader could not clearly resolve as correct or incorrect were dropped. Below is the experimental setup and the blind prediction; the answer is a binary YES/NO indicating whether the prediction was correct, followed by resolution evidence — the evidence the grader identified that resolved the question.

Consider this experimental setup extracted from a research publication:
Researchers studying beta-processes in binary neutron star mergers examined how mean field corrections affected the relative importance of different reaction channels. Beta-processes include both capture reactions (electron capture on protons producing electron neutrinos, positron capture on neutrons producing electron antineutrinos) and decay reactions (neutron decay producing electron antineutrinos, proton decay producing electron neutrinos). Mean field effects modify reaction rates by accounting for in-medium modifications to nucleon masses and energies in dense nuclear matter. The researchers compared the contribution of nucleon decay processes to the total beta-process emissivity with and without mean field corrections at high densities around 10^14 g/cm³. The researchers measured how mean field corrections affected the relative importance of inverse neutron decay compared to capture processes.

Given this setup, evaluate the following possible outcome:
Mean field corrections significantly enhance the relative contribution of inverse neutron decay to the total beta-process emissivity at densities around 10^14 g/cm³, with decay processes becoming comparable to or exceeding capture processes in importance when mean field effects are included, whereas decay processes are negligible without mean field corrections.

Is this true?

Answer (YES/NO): YES